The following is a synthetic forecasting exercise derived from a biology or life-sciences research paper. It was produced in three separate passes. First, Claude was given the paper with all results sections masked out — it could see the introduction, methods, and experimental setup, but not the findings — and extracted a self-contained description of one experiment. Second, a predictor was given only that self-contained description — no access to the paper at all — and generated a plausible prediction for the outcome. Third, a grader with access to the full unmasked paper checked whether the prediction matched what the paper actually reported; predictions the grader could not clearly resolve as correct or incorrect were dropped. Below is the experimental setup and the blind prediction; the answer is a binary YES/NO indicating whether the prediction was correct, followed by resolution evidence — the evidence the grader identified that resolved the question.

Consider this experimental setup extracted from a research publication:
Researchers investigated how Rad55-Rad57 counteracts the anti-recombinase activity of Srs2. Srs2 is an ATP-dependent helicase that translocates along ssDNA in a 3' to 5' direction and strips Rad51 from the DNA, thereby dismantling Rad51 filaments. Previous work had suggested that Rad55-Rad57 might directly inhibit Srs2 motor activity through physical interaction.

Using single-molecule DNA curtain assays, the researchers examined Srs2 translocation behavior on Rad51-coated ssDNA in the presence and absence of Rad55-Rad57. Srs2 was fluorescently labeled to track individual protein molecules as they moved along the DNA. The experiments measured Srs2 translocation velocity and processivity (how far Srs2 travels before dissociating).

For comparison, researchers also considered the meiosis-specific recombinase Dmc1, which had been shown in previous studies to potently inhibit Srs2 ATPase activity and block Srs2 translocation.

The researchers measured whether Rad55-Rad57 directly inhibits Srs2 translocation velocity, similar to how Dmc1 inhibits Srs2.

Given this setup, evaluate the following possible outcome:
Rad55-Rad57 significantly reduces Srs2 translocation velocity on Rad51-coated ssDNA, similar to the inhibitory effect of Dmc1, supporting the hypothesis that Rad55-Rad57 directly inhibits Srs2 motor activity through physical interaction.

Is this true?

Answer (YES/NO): NO